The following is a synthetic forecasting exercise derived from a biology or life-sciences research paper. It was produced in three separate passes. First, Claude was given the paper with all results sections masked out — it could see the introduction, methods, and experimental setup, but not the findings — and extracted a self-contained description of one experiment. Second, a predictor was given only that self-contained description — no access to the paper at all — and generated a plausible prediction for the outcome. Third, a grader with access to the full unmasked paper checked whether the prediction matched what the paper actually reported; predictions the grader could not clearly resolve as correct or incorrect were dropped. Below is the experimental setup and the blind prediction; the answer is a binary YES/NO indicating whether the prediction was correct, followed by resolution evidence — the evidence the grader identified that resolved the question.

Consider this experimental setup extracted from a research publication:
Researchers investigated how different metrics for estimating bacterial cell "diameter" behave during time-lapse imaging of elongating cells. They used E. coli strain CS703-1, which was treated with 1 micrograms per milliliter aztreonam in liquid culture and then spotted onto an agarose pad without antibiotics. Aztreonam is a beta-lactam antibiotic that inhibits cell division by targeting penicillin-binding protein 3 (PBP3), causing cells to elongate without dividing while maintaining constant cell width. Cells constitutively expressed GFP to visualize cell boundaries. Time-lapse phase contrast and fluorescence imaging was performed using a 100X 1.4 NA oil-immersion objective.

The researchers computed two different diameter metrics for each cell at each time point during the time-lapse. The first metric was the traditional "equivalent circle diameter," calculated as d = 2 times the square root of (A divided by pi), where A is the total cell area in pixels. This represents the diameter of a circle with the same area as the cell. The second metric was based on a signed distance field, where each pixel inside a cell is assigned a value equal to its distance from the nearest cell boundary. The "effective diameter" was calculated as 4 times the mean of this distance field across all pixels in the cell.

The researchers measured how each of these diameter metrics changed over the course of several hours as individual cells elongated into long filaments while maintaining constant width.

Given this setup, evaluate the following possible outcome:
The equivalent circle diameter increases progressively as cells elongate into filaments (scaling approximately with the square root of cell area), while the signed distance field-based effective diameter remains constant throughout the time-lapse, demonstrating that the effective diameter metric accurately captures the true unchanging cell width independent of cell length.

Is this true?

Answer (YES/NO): YES